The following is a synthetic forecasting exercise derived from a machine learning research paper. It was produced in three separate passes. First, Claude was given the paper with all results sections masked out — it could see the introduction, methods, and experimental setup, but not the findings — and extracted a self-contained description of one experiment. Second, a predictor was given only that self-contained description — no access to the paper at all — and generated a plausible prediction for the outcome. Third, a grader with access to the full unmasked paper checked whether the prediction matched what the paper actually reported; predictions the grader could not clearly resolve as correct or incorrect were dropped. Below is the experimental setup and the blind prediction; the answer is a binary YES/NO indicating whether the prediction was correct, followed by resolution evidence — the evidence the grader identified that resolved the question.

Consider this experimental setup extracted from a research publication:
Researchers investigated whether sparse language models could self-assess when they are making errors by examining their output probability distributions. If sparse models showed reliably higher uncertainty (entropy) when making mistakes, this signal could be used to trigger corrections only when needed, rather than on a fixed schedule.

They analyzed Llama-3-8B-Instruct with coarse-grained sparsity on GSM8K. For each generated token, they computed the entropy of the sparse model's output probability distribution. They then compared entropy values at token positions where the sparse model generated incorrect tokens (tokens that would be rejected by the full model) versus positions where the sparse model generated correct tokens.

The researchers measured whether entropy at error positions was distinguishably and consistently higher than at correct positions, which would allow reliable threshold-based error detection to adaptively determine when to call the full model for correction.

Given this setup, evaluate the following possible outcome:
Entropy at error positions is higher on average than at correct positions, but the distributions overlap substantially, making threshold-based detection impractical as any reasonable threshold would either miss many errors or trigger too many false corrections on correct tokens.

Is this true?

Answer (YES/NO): NO